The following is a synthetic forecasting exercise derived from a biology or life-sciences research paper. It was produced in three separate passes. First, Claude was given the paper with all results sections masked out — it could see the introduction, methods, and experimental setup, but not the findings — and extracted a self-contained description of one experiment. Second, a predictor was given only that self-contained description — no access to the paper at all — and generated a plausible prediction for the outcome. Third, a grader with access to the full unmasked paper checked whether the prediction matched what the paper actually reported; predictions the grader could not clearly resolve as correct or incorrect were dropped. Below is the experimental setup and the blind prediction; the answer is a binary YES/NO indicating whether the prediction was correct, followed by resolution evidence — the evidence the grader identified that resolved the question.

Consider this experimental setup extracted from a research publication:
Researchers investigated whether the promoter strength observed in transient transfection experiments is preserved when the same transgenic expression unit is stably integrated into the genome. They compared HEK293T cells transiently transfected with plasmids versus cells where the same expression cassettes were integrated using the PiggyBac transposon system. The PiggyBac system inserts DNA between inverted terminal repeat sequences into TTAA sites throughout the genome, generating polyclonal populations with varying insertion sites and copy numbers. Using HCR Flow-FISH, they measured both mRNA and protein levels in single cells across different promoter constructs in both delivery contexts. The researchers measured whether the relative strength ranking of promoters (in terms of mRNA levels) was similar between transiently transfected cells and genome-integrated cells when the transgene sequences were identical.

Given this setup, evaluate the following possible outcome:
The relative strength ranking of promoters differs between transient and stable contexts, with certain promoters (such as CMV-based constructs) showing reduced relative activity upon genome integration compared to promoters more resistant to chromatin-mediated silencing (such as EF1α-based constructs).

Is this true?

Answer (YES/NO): NO